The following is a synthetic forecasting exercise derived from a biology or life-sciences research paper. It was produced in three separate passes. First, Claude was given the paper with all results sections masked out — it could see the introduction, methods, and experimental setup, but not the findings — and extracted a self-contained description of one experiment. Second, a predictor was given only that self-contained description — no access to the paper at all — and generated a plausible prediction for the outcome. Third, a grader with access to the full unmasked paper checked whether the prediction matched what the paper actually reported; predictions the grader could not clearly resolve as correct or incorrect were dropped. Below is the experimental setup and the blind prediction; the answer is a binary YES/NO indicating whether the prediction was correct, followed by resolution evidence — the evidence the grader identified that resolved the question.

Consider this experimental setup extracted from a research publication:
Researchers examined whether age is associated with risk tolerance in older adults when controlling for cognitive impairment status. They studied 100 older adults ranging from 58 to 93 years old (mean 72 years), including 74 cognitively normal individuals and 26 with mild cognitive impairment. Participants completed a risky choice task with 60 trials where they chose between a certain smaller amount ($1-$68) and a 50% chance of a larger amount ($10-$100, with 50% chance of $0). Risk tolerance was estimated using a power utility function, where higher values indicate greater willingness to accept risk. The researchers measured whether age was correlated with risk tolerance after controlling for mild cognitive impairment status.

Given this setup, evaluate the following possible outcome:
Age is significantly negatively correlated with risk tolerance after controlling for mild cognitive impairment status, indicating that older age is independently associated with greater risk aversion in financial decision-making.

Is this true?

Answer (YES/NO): NO